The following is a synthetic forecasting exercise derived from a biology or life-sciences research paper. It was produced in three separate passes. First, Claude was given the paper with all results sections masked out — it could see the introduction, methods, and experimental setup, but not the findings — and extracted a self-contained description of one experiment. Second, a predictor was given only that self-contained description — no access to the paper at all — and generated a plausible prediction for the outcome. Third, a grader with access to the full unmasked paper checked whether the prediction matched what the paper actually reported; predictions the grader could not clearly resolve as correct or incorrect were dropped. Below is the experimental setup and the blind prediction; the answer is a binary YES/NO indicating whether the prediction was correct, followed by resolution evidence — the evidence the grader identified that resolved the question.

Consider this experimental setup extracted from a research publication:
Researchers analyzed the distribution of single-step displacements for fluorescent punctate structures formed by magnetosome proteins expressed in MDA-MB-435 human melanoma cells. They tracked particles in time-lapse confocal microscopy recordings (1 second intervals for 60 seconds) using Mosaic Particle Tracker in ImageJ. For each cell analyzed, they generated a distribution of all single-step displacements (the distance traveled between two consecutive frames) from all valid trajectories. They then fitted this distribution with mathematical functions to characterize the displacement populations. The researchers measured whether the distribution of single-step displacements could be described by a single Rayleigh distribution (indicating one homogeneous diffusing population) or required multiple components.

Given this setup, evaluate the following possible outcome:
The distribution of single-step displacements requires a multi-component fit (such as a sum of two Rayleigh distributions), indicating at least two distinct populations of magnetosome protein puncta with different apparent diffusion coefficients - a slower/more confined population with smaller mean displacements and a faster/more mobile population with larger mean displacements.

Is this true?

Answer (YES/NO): YES